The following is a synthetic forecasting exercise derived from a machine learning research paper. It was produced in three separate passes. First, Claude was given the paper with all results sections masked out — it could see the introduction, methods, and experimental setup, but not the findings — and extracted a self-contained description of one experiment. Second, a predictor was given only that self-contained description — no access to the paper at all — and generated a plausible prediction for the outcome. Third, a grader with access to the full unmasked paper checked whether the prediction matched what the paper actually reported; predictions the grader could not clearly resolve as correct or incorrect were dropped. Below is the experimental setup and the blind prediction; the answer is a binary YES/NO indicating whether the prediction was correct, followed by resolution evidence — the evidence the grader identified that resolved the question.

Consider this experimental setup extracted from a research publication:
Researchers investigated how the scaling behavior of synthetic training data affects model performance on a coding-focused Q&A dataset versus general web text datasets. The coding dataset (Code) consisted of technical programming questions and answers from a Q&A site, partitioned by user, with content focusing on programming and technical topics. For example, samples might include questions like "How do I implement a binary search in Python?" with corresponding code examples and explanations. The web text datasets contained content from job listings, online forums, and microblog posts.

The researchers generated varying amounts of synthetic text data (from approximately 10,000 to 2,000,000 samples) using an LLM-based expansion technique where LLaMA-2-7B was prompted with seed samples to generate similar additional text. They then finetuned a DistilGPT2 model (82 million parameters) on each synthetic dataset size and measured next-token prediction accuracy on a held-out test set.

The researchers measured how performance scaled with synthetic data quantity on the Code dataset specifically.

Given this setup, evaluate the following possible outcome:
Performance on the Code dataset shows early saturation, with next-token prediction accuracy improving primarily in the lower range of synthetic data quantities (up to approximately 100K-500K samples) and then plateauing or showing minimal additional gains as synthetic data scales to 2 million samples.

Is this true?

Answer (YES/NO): NO